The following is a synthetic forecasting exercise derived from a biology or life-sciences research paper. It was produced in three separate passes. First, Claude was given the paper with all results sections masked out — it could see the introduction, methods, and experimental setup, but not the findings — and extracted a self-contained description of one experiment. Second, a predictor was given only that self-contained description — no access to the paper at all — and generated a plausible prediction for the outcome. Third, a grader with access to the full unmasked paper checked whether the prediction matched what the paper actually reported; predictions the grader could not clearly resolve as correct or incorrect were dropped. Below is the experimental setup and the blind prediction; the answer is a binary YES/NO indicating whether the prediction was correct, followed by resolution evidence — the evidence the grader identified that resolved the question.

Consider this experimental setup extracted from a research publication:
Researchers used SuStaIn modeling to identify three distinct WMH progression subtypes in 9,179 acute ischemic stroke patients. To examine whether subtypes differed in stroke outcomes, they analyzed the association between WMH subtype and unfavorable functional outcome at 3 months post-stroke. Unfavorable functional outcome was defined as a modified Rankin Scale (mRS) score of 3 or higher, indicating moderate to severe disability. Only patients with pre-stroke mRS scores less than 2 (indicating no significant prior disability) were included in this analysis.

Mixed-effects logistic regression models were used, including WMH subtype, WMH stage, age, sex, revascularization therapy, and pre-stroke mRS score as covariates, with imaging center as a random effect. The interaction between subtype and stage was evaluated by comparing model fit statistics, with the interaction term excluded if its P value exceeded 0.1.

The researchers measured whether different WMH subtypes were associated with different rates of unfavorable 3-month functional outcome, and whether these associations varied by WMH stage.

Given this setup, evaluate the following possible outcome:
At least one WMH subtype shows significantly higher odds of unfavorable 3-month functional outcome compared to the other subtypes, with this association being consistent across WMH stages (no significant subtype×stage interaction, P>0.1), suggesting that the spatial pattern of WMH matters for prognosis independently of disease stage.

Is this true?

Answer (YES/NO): YES